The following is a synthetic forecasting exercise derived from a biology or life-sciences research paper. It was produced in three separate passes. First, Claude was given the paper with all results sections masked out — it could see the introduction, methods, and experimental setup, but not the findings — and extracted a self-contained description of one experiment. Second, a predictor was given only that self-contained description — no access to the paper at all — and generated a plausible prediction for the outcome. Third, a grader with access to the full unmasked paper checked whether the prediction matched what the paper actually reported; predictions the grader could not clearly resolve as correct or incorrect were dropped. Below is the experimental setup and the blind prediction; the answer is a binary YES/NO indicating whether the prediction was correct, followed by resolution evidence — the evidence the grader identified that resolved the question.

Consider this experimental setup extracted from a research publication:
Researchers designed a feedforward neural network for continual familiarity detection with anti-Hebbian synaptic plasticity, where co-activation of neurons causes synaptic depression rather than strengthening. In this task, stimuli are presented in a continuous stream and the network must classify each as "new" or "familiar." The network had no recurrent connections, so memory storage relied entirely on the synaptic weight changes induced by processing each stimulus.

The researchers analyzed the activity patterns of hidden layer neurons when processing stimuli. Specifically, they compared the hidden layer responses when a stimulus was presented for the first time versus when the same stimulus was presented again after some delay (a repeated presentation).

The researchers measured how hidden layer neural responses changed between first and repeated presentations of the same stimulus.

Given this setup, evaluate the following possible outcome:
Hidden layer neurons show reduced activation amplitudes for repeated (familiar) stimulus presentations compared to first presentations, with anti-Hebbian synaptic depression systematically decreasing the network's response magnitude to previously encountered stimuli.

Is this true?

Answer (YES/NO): YES